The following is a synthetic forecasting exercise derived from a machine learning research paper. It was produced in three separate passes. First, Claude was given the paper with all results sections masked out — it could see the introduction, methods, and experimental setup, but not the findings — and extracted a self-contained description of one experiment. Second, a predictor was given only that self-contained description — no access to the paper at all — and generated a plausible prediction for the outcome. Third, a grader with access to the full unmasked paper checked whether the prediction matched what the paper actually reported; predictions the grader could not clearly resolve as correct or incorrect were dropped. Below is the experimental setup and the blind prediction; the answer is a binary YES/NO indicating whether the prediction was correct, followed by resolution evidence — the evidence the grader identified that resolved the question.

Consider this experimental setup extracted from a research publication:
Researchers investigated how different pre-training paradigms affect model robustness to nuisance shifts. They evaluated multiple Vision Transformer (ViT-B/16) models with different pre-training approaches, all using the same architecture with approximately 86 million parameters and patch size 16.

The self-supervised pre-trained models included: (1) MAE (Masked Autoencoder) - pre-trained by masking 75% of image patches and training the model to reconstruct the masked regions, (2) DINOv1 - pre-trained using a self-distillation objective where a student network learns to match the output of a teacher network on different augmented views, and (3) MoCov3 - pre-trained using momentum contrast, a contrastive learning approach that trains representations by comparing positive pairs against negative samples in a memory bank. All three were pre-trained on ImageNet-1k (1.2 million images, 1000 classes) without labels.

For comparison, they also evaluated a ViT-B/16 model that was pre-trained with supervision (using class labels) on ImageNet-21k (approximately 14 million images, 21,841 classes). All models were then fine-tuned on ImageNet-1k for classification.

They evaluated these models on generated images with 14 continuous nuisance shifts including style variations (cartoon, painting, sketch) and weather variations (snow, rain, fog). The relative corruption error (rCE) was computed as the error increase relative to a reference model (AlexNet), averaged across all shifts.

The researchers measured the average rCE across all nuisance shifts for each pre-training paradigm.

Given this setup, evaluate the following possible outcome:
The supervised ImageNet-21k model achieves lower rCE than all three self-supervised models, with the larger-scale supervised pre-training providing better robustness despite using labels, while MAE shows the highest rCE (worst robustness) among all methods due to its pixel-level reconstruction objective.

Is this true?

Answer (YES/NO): NO